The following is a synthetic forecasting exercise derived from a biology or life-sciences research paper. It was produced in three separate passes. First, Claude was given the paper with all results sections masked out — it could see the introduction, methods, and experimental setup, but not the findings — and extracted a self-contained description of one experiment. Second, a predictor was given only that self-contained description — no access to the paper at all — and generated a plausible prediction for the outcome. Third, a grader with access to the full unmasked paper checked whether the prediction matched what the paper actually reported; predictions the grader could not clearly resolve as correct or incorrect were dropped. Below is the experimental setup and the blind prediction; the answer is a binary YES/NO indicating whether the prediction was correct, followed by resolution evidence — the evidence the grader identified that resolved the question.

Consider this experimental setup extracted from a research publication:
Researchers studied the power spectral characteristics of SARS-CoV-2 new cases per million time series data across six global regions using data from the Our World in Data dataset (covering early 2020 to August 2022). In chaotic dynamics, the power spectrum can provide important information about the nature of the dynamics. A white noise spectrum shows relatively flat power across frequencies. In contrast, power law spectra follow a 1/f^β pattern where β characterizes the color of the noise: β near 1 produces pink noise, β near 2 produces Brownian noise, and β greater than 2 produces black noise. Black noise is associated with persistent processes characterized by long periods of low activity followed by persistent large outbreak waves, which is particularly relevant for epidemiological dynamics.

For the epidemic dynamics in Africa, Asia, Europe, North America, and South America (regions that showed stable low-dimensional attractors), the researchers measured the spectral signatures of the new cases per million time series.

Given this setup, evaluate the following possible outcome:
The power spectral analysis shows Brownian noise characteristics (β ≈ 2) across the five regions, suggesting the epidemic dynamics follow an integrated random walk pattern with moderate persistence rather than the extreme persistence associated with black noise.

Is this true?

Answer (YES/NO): NO